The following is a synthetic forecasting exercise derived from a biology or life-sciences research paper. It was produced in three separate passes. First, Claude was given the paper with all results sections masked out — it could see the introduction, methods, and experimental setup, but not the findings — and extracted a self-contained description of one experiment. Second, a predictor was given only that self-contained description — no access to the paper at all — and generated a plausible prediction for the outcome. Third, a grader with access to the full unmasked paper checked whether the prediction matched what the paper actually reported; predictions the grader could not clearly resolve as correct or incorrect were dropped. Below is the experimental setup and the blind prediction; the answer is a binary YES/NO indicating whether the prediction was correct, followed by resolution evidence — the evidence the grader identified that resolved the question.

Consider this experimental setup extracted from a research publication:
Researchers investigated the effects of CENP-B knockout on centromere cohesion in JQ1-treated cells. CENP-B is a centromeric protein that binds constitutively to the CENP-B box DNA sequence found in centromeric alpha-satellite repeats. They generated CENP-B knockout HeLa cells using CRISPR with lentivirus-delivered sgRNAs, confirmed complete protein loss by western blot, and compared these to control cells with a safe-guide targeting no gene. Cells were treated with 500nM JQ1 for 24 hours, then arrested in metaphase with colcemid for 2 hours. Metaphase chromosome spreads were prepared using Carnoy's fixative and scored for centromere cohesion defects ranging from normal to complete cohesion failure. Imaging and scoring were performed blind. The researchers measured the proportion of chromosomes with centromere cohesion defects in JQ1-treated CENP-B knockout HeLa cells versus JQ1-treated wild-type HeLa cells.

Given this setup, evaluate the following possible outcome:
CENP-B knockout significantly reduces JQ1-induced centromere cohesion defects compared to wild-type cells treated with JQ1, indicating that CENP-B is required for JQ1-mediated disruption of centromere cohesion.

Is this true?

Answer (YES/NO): NO